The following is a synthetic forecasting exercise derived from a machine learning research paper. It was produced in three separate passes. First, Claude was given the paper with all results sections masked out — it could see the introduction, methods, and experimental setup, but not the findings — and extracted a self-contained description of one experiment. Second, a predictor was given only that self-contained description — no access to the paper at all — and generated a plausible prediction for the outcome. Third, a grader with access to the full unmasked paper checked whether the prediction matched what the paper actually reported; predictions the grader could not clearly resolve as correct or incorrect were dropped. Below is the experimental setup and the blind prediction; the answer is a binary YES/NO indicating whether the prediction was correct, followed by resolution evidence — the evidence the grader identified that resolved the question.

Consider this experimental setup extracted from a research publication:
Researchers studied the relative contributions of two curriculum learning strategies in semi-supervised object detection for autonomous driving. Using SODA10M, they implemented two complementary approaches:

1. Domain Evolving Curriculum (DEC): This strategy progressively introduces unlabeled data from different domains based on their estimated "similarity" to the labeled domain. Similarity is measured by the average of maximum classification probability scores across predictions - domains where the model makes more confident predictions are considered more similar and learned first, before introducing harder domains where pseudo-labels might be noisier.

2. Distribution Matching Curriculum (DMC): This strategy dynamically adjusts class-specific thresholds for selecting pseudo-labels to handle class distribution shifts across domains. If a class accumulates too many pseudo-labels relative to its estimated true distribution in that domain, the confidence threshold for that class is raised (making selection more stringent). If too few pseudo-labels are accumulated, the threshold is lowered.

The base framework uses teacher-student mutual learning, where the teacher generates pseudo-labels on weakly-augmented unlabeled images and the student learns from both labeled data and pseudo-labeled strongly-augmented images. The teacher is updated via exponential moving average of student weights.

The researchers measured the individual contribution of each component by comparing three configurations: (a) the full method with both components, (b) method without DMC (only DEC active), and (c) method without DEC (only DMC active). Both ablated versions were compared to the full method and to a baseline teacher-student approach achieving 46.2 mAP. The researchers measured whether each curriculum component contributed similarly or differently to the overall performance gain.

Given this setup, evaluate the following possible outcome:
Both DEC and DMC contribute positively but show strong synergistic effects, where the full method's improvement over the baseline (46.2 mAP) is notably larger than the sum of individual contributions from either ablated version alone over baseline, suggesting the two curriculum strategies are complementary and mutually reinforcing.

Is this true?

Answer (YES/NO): NO